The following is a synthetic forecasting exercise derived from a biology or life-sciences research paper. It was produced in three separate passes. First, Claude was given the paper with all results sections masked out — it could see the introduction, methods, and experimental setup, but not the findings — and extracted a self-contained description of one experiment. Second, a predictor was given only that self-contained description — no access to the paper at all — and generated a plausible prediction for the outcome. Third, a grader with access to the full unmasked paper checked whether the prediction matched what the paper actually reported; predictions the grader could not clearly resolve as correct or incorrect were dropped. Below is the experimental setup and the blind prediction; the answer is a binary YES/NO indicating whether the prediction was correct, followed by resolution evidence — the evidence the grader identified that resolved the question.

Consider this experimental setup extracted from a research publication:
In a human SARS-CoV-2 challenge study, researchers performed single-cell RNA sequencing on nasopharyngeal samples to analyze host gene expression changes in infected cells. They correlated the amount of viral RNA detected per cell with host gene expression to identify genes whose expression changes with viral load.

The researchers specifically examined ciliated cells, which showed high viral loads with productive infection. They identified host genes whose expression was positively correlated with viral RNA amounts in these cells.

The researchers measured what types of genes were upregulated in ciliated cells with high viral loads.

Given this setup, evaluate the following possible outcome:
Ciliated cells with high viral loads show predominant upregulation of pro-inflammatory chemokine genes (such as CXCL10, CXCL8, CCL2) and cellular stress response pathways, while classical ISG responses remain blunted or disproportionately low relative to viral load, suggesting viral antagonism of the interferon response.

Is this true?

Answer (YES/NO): NO